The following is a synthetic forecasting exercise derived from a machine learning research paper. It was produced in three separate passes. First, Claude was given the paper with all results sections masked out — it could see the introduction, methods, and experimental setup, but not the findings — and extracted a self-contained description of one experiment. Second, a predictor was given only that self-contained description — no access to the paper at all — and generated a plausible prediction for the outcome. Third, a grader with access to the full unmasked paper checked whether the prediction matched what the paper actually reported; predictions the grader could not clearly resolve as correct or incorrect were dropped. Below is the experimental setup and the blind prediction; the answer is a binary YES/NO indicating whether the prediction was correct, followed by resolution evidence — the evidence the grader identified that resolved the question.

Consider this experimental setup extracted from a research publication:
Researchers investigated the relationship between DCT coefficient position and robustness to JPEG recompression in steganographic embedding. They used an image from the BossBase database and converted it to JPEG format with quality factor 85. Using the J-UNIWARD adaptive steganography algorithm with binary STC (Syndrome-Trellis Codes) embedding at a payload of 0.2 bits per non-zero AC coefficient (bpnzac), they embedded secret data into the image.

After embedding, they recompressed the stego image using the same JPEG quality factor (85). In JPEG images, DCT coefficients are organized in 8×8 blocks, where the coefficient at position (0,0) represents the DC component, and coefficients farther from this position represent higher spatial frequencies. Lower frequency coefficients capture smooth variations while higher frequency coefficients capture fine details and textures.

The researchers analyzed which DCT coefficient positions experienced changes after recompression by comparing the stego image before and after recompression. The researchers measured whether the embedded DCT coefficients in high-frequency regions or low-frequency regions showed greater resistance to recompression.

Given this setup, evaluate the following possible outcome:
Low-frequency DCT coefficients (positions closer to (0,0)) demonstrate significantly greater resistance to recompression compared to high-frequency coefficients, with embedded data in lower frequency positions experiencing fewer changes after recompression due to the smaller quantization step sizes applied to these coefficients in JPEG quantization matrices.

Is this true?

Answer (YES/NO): YES